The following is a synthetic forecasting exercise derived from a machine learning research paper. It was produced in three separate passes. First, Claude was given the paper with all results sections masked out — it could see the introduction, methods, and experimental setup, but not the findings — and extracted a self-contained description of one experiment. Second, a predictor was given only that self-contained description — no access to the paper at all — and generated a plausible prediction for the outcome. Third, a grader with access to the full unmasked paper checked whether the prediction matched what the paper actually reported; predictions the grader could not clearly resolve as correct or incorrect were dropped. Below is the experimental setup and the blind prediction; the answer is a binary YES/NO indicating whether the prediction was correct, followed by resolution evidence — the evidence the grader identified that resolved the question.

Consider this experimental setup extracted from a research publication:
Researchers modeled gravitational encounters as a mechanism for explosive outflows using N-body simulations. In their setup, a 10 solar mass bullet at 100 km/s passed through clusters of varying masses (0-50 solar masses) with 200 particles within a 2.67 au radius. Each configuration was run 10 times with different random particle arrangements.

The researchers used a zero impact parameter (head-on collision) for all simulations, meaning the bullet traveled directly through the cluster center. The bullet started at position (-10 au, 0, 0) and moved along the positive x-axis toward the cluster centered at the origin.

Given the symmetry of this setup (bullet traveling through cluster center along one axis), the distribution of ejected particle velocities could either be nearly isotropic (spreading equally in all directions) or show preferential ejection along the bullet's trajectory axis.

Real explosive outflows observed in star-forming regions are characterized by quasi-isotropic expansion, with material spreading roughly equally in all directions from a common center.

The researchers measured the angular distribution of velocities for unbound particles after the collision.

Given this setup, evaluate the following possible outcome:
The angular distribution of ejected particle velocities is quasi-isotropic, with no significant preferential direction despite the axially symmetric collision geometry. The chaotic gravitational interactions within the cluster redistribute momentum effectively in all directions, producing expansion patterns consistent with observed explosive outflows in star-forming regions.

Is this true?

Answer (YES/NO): NO